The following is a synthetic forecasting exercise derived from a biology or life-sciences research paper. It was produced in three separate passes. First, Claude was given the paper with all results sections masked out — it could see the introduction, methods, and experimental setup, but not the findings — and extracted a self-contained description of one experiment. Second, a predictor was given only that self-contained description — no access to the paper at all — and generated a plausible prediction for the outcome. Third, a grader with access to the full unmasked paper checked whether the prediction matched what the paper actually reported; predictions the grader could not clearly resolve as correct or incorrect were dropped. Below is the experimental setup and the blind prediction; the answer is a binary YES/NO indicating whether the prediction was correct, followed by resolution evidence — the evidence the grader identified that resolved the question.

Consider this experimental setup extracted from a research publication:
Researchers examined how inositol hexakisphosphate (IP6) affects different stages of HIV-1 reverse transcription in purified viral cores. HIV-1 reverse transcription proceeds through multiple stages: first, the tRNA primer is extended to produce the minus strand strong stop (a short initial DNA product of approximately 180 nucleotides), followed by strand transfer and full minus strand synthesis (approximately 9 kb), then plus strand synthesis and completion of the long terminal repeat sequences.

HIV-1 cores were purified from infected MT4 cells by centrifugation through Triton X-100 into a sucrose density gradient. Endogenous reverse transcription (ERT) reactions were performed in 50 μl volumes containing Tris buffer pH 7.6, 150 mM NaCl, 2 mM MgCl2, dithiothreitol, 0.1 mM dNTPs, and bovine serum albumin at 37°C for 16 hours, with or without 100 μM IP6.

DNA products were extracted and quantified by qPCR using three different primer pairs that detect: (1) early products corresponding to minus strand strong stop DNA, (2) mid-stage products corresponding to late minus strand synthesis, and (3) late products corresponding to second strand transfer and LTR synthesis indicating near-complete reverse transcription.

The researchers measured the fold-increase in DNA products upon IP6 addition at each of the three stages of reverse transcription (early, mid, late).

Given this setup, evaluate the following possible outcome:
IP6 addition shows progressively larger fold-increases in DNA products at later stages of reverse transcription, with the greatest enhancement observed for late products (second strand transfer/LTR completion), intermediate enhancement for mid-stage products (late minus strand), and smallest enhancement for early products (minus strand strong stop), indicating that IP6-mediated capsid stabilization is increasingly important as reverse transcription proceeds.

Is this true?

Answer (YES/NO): YES